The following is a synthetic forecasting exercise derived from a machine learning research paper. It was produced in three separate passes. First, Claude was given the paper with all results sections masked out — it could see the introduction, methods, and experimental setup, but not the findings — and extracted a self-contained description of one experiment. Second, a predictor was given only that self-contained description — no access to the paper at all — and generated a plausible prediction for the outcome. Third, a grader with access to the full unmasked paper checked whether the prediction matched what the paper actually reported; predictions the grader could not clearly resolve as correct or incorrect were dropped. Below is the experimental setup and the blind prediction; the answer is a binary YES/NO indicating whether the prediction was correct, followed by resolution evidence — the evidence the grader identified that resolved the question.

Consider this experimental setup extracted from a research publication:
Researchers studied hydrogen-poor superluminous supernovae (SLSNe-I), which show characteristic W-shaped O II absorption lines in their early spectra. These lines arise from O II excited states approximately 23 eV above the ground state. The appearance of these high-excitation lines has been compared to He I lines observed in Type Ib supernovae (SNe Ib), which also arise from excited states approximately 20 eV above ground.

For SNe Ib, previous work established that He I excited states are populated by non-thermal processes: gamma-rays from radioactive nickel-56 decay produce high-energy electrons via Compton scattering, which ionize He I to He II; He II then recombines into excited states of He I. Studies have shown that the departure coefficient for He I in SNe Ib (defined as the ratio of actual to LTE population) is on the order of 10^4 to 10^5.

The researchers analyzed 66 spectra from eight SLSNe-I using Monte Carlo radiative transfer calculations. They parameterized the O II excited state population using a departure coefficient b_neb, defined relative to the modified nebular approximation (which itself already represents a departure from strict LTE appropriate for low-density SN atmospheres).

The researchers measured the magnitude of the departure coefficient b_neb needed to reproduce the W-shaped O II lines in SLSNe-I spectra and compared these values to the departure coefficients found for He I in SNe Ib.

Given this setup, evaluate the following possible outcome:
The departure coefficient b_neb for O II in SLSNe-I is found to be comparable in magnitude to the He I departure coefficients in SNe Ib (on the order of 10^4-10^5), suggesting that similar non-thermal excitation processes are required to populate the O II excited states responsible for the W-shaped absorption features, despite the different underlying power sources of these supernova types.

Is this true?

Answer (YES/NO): NO